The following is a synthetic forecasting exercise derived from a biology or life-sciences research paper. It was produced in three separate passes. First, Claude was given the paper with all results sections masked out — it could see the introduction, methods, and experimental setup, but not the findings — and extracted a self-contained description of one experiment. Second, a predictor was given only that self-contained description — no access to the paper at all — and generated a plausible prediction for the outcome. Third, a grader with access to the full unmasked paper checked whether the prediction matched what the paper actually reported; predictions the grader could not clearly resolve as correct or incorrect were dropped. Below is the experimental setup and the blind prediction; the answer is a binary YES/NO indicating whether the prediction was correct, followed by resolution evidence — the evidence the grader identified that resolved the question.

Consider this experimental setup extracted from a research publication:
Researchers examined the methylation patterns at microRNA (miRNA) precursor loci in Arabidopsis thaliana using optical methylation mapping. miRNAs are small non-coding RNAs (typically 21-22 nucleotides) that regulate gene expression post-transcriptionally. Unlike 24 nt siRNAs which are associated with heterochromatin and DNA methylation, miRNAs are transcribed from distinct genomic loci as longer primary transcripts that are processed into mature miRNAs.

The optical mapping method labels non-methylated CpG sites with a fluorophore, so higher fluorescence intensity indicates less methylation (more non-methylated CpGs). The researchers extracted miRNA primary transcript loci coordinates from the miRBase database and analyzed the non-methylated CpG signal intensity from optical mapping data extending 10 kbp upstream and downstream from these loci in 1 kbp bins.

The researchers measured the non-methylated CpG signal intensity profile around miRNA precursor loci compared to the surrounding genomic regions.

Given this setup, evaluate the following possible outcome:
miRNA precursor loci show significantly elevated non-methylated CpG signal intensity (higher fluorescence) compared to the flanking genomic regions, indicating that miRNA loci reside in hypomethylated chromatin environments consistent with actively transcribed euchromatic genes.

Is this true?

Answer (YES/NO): NO